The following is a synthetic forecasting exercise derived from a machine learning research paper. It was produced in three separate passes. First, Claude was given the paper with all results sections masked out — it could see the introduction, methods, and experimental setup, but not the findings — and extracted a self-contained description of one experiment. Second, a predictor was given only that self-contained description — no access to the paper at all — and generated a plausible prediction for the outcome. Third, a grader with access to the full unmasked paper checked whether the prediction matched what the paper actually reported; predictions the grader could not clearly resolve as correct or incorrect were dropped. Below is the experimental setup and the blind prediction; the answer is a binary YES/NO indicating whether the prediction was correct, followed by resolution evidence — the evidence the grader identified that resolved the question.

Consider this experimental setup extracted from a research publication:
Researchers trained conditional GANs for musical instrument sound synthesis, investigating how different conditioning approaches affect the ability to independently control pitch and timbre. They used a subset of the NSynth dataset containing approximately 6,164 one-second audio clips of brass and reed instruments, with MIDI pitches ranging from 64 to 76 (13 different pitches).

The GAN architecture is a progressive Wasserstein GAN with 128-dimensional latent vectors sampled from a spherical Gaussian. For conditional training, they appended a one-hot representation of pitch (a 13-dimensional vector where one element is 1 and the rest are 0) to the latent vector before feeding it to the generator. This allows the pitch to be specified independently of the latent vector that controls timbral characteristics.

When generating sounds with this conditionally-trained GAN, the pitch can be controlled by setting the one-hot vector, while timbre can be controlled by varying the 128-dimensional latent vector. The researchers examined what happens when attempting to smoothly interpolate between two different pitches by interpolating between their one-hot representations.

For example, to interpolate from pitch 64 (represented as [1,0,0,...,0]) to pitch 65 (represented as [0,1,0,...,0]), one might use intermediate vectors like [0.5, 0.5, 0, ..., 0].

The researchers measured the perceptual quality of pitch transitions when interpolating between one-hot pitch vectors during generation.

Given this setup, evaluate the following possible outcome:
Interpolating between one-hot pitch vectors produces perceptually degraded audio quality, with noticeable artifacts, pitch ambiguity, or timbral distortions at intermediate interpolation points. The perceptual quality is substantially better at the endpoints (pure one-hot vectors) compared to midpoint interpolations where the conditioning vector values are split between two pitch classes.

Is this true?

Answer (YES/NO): YES